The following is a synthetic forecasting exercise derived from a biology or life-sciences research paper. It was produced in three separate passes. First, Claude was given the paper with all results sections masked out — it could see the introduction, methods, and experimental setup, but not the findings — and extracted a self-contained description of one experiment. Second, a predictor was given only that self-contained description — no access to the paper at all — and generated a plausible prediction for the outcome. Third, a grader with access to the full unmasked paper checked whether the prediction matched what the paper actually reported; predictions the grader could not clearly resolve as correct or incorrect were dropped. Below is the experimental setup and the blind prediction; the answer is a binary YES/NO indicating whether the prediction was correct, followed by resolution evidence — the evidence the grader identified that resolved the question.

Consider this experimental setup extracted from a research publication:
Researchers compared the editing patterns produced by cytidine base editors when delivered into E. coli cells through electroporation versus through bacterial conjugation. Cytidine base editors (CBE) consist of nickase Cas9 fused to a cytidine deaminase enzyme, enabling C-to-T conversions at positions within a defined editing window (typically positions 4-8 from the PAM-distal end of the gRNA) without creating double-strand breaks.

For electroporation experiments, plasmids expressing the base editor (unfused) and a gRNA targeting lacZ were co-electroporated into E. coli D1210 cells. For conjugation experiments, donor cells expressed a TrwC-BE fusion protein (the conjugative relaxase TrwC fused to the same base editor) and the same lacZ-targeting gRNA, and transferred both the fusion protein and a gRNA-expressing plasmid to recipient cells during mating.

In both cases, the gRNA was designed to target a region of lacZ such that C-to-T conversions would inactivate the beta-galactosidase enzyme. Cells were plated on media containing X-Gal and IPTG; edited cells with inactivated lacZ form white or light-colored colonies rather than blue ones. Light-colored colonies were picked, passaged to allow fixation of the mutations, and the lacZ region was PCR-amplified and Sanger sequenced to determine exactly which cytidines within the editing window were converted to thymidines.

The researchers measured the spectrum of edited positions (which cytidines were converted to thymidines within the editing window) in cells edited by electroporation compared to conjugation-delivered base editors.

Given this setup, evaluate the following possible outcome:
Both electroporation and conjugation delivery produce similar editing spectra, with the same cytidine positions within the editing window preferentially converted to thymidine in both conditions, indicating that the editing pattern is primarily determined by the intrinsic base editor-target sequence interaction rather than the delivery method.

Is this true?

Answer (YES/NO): YES